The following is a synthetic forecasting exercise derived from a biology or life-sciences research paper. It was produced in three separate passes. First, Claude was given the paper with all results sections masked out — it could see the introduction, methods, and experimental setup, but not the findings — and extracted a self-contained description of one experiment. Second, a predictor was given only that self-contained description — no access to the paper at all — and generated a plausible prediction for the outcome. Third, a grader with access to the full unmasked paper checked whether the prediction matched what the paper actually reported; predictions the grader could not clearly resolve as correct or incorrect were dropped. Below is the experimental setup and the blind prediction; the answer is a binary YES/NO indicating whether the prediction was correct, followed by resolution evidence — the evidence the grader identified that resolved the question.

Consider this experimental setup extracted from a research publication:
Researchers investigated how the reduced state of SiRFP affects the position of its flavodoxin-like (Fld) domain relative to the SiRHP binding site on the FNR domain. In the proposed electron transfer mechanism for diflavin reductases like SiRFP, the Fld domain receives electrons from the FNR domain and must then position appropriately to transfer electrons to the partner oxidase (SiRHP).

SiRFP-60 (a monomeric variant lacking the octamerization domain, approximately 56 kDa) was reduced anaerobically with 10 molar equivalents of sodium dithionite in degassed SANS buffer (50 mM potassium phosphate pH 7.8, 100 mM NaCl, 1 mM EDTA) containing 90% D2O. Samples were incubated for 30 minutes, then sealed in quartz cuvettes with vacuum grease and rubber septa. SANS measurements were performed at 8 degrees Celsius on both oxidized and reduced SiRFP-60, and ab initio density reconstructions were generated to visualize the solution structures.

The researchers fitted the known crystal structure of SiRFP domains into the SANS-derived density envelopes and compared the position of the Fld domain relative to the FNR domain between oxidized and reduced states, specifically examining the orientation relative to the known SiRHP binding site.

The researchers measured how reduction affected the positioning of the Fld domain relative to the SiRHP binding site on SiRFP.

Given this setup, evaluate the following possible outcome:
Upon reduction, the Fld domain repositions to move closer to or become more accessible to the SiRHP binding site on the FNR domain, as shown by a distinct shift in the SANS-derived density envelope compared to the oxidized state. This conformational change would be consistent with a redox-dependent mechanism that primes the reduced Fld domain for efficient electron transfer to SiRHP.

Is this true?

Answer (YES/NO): YES